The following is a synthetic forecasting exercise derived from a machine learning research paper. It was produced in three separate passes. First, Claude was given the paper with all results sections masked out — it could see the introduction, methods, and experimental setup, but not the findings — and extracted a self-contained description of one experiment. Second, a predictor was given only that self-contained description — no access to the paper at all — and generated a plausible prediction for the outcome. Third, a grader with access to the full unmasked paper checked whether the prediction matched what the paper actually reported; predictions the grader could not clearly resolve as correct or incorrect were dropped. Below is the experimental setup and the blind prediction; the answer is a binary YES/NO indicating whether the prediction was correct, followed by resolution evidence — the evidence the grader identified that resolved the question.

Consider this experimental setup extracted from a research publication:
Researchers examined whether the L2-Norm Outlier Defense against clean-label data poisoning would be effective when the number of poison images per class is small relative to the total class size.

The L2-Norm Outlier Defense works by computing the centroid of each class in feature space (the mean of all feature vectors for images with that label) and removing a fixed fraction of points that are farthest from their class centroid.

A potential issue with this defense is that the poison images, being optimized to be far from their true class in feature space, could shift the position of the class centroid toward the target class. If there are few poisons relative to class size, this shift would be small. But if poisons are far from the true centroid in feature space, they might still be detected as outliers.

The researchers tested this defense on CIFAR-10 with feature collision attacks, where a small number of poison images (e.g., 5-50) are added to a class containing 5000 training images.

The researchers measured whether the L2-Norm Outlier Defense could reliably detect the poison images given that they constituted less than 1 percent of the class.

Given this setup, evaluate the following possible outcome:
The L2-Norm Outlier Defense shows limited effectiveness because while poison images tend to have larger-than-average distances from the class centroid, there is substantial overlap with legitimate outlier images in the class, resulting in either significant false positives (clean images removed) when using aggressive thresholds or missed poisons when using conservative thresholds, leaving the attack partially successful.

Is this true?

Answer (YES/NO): YES